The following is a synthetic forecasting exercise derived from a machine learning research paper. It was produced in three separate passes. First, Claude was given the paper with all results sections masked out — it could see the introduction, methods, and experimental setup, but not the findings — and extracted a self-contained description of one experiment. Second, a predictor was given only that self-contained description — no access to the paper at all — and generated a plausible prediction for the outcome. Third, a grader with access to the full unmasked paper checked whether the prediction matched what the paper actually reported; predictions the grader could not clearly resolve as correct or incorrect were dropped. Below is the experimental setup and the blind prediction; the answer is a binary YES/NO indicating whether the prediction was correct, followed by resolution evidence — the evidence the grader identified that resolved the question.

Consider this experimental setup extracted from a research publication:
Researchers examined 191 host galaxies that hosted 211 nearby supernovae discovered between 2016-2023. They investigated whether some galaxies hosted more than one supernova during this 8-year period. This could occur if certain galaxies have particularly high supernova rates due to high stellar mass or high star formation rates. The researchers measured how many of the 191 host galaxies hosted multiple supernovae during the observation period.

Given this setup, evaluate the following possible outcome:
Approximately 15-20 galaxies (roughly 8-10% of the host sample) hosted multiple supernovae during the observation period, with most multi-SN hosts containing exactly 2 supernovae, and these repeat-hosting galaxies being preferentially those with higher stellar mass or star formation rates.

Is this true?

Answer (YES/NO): NO